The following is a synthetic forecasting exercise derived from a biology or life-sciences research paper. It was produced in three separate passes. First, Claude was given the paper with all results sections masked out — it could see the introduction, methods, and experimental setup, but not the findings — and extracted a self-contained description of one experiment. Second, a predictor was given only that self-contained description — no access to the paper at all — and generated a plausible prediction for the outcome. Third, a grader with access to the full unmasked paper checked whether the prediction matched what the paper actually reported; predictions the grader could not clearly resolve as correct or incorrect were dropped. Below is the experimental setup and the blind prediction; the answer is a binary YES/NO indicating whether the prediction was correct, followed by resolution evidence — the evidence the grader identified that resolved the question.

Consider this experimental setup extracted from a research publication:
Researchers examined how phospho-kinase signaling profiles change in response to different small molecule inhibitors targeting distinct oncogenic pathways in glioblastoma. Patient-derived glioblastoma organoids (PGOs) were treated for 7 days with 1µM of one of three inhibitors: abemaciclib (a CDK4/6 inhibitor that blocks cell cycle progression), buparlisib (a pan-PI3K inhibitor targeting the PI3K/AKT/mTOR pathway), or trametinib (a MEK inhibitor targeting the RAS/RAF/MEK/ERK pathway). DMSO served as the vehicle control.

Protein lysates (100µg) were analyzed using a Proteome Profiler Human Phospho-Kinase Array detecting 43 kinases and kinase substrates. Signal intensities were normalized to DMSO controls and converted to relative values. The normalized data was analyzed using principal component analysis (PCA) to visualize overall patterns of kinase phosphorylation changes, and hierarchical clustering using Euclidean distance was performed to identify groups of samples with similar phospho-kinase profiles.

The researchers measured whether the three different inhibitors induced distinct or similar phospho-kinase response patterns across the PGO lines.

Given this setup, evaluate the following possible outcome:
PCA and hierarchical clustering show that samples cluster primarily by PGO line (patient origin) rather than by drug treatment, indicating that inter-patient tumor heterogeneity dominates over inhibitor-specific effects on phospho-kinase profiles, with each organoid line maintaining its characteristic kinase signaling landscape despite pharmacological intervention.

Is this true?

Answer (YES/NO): YES